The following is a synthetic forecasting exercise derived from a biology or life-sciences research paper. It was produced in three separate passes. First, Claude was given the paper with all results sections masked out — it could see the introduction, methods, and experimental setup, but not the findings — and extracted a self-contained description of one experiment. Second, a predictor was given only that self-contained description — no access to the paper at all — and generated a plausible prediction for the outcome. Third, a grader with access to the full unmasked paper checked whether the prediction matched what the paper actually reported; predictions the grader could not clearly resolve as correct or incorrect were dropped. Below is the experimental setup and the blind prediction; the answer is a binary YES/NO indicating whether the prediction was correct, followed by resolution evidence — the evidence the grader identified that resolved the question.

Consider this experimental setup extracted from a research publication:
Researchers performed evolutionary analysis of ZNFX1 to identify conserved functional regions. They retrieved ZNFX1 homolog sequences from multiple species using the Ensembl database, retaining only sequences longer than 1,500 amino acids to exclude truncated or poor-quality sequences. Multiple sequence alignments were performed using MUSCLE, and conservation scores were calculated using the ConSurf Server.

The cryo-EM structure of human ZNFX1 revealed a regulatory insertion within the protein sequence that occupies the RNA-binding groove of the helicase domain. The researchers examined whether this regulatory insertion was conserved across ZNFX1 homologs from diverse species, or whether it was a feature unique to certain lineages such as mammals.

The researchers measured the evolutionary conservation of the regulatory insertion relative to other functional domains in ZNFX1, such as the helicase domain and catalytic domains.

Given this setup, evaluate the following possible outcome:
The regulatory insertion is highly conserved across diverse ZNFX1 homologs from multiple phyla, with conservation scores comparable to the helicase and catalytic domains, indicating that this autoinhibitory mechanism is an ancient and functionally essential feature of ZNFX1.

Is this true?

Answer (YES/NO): NO